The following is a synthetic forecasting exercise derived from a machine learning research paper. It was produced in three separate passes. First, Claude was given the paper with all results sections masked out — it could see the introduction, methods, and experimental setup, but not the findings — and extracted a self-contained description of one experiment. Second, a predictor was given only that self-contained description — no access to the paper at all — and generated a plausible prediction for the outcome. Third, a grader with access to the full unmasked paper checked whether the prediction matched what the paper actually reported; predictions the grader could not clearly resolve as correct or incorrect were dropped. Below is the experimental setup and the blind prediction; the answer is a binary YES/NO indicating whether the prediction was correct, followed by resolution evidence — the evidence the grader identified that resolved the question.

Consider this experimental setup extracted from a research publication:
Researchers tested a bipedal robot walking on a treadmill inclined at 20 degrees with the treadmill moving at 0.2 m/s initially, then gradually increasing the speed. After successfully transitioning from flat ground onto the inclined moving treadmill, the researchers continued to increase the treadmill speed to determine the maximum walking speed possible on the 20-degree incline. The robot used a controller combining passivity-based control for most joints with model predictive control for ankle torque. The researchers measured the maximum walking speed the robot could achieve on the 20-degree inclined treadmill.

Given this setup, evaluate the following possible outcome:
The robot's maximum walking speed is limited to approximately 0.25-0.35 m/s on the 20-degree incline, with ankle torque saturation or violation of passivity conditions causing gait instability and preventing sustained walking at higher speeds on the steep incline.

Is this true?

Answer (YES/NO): NO